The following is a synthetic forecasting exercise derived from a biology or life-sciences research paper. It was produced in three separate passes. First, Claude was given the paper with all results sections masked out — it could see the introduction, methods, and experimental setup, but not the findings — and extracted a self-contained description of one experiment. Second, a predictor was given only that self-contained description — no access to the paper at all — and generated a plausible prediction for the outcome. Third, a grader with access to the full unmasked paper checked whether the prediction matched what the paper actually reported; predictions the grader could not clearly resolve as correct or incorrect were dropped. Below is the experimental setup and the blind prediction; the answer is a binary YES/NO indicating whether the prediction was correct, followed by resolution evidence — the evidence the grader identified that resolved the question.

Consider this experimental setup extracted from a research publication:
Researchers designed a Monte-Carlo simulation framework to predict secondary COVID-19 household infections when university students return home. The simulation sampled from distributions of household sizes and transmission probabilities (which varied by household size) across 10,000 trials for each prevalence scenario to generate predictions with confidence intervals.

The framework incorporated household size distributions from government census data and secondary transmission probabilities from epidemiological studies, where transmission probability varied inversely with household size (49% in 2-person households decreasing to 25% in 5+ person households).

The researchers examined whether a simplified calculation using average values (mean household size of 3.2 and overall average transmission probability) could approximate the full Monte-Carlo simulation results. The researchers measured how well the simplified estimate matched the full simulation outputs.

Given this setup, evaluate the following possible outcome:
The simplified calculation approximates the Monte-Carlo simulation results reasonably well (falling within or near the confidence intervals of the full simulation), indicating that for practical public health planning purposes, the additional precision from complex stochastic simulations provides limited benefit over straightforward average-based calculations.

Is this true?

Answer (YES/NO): YES